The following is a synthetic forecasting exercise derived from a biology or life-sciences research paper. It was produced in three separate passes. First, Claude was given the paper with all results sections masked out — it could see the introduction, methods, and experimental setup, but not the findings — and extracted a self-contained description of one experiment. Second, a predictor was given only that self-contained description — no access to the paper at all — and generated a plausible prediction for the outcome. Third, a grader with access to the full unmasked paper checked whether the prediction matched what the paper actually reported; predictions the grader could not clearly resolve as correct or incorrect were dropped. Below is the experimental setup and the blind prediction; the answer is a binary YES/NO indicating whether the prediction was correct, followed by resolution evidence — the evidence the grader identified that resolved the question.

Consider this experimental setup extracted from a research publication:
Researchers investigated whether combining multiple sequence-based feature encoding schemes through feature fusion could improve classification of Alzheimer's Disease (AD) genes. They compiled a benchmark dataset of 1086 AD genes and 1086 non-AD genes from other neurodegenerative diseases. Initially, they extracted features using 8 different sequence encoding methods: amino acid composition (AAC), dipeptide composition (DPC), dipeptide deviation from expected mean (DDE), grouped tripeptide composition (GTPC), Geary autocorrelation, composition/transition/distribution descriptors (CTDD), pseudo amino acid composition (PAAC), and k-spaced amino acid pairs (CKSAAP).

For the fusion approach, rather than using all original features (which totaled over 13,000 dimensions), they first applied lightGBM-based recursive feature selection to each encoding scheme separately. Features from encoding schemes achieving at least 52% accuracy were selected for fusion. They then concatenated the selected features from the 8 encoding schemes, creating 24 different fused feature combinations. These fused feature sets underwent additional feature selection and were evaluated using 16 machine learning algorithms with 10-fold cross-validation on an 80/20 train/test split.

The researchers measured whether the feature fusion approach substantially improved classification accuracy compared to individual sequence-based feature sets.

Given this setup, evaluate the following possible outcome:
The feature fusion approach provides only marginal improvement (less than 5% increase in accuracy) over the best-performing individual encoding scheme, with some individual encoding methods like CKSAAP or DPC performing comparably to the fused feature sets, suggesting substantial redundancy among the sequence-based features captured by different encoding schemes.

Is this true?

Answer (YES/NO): NO